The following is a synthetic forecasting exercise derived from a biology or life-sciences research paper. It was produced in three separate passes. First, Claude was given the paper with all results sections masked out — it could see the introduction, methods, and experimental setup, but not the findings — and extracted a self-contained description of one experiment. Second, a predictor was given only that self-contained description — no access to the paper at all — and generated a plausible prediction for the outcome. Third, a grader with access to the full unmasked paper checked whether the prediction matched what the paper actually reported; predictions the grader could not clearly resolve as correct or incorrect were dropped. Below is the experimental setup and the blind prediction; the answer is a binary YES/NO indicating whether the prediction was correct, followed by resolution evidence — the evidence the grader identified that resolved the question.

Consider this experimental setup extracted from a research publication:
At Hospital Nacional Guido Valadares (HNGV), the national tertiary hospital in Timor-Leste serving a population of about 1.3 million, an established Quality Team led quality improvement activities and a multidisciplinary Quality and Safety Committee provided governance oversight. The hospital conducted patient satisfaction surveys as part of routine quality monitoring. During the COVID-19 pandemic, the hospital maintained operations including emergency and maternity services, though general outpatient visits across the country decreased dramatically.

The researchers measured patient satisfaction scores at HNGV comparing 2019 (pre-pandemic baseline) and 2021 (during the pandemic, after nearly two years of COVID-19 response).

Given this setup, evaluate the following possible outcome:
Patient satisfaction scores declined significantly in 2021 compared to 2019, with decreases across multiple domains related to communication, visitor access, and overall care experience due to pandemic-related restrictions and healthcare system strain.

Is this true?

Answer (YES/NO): NO